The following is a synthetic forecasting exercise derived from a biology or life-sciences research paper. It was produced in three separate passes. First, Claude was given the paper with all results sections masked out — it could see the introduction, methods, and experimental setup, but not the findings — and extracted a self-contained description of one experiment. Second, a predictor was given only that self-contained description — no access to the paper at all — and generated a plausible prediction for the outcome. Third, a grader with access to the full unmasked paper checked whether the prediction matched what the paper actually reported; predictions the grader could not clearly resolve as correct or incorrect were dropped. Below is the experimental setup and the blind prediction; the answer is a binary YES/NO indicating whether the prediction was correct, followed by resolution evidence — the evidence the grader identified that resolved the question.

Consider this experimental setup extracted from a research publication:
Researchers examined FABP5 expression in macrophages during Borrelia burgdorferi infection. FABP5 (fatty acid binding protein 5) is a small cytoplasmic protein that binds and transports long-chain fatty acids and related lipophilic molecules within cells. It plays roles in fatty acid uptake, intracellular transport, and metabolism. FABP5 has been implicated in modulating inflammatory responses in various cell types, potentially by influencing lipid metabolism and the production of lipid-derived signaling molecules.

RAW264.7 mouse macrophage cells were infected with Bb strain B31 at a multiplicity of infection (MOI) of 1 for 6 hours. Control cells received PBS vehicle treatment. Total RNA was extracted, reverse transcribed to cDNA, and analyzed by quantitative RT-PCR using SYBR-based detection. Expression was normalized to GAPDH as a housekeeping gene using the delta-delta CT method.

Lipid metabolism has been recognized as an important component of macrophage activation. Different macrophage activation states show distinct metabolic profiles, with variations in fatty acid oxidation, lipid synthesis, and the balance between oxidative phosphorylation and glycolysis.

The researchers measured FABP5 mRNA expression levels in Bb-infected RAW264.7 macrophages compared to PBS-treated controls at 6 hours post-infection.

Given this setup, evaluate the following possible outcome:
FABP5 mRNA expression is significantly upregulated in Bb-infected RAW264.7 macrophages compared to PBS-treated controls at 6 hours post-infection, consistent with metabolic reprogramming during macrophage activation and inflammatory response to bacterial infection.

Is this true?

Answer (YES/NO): YES